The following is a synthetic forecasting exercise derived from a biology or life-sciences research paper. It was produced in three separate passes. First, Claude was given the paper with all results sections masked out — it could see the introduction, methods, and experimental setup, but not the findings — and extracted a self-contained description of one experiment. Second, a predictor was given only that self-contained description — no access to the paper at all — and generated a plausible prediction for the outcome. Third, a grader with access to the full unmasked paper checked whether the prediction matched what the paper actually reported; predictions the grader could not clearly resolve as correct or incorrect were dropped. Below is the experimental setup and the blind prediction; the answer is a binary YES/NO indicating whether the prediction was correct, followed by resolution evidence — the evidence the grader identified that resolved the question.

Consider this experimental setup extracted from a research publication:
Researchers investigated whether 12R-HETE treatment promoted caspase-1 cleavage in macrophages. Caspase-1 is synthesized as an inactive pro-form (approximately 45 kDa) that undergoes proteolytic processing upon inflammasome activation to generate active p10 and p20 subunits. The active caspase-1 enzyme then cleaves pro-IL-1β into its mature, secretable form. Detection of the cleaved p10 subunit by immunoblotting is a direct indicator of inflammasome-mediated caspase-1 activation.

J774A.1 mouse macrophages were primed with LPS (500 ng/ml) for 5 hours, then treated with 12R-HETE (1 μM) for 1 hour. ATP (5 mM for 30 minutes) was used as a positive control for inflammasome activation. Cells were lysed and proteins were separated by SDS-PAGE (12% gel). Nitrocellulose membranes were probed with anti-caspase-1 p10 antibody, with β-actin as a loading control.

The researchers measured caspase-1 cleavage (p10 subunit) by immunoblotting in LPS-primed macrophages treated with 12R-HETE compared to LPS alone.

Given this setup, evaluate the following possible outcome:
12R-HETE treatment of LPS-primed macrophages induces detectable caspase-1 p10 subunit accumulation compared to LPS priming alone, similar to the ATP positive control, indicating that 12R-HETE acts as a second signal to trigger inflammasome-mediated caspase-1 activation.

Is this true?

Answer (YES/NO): YES